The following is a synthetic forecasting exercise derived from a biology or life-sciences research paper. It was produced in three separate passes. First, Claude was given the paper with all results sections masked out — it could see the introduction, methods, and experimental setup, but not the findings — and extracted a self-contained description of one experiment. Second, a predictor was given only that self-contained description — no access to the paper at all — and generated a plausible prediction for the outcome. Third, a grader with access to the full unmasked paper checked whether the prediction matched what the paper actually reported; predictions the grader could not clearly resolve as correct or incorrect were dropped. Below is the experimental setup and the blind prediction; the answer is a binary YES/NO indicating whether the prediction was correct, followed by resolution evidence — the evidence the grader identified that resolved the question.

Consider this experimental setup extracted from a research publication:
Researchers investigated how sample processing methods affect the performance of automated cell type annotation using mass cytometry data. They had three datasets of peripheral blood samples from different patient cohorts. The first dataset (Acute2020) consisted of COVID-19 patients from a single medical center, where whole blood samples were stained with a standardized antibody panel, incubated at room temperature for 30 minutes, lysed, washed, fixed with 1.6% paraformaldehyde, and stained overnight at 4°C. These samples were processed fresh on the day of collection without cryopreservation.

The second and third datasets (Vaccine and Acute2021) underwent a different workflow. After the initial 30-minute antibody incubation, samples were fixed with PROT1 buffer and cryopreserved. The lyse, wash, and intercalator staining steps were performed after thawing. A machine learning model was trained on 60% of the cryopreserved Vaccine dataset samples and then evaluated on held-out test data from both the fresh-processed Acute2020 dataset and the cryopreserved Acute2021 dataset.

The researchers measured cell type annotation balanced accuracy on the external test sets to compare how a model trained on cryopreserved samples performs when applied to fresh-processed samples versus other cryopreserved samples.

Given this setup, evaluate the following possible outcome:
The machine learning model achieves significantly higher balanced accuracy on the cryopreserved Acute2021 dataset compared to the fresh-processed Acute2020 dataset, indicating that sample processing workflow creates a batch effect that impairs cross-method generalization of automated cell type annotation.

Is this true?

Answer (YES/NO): NO